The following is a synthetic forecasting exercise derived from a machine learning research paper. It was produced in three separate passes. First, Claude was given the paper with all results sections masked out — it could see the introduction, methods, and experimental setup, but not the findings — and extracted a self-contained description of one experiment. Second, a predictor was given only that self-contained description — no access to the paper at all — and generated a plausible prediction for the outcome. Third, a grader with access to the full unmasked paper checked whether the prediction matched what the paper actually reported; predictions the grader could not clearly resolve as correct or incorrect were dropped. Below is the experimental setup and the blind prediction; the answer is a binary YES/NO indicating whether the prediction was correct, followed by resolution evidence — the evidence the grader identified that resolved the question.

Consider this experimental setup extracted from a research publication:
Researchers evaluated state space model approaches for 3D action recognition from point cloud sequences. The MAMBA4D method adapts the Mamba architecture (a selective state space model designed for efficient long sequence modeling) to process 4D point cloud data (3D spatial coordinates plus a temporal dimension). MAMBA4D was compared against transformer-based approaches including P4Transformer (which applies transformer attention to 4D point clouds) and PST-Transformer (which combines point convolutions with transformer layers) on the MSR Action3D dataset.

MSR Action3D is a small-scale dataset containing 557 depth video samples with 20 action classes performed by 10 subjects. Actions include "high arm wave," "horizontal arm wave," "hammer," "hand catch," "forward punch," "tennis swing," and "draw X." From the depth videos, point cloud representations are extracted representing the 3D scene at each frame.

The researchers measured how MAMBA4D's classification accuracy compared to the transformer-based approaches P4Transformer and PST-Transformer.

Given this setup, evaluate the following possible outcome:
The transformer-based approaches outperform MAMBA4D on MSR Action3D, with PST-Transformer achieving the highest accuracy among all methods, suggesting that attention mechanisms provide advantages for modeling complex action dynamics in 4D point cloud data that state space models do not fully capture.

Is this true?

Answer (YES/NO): NO